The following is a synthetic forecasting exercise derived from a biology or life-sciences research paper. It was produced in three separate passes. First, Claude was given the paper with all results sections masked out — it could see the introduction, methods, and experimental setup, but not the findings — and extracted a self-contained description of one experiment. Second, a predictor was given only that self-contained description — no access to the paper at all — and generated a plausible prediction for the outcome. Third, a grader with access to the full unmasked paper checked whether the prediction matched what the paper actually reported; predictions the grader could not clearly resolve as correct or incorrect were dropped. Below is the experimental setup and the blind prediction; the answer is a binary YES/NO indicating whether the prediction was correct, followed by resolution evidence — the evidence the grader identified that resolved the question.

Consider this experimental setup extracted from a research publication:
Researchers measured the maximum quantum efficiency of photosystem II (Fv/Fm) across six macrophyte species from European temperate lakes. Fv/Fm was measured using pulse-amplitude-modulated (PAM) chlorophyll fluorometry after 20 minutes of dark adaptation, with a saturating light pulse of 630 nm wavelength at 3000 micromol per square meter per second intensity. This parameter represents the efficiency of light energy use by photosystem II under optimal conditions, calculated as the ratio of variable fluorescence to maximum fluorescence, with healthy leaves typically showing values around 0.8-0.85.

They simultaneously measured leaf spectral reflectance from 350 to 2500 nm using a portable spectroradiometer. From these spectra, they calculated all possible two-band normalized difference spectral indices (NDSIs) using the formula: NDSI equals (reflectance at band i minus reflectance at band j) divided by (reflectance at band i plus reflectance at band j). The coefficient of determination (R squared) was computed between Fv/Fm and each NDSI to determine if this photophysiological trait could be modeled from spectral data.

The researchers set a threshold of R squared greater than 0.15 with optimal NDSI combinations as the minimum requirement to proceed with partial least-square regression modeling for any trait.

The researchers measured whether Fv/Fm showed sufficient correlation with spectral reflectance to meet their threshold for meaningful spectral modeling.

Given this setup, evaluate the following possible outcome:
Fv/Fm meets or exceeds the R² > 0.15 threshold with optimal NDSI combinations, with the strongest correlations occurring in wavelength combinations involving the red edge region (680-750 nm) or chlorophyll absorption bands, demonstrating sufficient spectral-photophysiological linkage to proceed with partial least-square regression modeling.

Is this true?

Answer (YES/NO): NO